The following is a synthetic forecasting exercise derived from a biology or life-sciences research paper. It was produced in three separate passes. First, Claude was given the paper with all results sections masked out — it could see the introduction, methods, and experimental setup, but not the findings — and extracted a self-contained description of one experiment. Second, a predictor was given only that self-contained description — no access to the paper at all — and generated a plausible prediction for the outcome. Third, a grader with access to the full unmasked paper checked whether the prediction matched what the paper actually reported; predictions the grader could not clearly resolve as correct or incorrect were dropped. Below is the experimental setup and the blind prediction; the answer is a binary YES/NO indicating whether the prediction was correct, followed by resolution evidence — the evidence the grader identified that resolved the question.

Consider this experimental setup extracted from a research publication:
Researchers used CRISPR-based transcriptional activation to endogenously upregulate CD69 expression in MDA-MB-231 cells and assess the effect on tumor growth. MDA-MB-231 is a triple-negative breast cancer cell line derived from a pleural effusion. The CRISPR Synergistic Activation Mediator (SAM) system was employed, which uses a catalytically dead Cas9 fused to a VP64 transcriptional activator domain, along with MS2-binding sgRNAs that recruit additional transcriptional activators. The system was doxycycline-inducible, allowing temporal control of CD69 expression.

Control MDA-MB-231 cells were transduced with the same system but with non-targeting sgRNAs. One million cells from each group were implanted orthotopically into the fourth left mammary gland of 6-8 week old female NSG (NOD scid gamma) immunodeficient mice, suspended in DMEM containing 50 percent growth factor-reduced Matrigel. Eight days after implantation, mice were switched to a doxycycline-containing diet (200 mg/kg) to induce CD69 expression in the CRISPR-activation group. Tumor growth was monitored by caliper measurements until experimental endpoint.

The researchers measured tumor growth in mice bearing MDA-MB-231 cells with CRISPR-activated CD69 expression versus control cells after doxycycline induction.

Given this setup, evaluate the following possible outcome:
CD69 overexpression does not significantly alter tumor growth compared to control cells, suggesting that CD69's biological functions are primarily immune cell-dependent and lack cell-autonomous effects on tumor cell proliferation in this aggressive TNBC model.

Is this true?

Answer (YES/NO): NO